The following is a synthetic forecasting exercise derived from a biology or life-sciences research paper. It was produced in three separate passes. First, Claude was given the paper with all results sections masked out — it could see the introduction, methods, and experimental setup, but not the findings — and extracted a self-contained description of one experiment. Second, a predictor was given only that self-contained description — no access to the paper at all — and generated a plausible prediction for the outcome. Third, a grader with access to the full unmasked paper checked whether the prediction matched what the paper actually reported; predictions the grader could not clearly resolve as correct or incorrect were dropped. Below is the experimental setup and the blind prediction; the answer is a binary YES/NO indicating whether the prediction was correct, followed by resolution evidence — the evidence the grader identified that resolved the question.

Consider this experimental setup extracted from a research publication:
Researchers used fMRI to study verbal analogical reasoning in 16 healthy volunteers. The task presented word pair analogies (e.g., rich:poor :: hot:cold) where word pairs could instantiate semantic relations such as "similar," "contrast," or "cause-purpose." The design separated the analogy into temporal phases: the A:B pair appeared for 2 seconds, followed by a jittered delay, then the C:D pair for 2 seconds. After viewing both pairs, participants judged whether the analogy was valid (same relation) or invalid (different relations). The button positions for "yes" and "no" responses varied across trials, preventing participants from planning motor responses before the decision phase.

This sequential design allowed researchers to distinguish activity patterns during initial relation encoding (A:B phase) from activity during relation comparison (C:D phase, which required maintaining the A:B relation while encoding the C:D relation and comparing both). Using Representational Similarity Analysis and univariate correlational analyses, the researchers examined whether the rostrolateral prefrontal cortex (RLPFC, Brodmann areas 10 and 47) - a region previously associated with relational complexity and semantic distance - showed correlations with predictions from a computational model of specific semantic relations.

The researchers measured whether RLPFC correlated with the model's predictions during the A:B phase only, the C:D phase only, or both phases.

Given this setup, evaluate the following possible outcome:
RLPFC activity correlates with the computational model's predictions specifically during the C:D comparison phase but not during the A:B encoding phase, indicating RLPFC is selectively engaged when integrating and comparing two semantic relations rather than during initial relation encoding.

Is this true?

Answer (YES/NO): YES